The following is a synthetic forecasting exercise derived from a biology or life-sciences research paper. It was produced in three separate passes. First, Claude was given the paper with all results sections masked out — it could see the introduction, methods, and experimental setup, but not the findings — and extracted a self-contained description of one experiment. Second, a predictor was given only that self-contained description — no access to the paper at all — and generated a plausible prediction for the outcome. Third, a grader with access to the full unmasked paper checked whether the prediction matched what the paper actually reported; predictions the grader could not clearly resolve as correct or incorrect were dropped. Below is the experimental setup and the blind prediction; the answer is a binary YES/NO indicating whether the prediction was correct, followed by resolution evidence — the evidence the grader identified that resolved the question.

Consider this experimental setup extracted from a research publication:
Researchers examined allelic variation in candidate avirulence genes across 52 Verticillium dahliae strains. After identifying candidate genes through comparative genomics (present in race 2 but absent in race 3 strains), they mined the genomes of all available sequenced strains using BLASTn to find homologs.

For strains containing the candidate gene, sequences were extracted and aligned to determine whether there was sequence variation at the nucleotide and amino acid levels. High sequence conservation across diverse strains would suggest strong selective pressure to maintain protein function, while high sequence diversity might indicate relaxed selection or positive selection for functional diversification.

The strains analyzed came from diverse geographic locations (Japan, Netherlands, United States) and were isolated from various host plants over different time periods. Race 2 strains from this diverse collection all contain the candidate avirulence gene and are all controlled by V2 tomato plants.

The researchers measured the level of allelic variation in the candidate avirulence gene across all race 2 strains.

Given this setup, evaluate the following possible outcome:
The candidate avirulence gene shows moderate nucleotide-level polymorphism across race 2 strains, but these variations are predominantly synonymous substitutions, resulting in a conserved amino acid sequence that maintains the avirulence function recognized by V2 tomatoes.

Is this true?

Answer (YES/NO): NO